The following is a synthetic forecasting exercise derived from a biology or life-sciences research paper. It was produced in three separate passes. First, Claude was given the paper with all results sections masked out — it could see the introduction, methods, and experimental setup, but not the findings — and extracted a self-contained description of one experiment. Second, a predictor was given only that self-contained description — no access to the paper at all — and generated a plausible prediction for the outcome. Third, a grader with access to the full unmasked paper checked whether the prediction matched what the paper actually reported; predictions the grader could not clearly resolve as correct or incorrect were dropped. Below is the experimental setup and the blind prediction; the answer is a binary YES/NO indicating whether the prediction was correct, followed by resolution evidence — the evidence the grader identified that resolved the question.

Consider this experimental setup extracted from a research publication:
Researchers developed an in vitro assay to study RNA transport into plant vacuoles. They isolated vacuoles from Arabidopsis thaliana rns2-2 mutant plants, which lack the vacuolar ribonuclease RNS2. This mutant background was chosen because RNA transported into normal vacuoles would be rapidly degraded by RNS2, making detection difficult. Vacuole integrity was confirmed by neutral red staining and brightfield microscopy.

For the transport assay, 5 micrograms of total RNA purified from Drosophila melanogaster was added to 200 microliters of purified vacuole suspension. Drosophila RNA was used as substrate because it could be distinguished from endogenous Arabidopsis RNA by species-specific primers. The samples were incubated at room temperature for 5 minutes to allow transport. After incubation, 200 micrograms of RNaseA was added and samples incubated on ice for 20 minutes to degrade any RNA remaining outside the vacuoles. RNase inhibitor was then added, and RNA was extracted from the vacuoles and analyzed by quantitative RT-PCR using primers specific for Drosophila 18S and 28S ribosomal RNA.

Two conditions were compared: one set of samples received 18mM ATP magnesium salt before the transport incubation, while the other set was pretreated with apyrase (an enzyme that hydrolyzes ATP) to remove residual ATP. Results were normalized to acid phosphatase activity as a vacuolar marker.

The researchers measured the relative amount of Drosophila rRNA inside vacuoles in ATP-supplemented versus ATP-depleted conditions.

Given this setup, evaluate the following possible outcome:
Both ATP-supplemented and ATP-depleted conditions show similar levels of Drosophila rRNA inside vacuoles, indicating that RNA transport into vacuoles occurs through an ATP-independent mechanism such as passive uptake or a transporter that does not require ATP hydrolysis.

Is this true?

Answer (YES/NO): NO